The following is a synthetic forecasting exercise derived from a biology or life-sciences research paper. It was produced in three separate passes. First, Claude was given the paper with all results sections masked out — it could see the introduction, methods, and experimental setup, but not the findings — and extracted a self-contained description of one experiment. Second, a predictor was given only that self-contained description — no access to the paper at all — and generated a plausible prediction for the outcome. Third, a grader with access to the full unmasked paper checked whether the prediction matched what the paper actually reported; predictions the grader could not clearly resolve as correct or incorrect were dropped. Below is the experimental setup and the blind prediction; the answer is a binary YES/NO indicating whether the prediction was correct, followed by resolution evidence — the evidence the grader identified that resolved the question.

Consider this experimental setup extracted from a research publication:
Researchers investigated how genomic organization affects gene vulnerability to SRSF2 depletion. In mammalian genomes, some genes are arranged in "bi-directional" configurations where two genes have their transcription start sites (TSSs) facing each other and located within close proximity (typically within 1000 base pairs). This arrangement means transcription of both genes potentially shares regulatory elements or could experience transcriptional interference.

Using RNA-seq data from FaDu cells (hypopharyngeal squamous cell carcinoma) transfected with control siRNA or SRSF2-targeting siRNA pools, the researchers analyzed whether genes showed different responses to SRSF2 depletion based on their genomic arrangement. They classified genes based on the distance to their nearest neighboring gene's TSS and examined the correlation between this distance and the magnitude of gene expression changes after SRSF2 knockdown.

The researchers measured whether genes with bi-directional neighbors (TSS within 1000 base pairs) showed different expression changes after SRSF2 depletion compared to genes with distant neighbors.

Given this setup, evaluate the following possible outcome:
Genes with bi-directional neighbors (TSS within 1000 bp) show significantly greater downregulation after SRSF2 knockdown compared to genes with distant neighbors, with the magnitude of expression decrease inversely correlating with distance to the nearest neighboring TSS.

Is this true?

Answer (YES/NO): YES